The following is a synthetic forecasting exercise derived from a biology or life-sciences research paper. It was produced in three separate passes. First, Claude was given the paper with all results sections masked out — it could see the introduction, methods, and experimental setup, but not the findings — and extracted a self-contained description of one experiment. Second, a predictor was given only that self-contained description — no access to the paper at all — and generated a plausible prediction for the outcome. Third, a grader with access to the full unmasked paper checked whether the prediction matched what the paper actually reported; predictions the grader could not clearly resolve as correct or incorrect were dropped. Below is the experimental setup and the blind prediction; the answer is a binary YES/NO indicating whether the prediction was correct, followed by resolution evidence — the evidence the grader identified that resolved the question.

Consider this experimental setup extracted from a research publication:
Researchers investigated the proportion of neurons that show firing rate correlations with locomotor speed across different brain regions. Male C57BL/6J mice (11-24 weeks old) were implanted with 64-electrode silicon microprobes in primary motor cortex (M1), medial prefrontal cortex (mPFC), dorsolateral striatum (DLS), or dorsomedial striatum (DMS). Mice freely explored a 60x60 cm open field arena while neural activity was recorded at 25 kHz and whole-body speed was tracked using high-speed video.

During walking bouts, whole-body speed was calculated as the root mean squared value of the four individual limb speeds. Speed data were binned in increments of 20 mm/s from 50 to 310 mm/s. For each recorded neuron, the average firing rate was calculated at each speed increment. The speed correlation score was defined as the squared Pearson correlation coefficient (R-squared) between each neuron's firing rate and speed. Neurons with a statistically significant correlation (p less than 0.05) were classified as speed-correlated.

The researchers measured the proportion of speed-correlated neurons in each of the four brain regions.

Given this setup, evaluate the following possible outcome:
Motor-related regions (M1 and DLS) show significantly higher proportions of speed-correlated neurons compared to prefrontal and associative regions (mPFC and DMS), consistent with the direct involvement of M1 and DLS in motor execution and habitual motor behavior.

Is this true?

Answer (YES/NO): NO